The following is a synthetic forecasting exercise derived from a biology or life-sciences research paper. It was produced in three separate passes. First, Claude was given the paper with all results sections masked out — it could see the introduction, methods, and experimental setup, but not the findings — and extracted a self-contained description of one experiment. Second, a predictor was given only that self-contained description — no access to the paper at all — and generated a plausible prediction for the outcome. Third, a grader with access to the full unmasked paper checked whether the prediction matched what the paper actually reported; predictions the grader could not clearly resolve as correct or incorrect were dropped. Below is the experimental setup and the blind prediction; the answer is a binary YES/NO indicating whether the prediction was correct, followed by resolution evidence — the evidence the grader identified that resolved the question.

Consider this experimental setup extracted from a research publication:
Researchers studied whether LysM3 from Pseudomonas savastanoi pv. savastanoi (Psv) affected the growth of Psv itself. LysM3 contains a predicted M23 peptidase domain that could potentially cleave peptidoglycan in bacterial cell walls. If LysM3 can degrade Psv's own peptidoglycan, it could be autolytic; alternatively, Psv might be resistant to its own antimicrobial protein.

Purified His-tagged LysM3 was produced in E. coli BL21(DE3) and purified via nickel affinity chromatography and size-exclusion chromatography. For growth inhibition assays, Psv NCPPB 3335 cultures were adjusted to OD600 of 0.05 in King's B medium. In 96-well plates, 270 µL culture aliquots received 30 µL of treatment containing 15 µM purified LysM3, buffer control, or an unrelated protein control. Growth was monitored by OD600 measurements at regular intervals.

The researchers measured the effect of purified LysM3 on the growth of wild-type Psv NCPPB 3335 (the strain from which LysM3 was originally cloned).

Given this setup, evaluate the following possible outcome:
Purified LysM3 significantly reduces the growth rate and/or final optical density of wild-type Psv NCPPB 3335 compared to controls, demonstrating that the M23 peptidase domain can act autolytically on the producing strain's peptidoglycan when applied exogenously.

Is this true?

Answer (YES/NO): NO